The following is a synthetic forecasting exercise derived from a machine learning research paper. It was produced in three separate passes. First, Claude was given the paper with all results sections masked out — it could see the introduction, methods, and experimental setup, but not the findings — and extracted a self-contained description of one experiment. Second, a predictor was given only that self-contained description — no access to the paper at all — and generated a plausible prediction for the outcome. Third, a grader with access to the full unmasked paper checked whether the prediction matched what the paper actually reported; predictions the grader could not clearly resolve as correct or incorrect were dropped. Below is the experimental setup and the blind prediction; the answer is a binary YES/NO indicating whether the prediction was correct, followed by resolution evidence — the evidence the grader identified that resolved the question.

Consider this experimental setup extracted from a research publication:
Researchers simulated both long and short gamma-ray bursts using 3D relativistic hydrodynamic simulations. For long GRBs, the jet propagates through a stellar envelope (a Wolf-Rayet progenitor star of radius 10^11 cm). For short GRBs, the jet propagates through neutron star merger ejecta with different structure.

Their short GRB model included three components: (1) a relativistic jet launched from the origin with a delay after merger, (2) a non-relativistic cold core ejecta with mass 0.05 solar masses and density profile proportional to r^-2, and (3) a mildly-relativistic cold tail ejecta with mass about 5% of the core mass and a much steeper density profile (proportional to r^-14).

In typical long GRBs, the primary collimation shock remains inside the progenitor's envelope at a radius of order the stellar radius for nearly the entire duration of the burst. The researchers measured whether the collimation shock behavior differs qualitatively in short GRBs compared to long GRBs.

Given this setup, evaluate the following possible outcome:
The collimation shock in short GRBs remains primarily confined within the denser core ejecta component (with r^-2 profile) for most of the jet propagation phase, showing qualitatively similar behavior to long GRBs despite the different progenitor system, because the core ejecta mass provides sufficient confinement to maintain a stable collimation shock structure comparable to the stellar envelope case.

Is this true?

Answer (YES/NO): NO